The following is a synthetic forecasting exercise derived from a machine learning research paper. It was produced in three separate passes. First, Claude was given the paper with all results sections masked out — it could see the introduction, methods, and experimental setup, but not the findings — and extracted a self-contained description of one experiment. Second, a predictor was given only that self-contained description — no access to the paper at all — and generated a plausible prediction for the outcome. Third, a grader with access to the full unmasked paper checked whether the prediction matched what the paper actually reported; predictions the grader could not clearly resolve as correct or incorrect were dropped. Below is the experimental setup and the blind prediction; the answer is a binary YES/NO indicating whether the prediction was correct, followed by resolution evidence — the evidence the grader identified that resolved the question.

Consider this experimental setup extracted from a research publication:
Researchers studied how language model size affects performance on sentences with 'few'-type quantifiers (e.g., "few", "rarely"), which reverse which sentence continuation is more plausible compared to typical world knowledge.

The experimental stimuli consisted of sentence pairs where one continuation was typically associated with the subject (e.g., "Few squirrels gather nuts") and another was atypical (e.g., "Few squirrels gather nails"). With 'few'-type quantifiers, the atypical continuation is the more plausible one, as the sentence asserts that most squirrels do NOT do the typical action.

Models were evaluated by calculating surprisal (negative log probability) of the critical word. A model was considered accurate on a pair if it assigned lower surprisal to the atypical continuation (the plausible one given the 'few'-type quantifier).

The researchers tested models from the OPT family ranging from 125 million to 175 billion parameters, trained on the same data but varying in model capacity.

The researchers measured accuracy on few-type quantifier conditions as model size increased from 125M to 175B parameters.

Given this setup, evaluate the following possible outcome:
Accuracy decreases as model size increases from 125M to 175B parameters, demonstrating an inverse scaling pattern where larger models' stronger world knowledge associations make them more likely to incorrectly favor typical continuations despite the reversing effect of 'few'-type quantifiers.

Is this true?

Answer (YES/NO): YES